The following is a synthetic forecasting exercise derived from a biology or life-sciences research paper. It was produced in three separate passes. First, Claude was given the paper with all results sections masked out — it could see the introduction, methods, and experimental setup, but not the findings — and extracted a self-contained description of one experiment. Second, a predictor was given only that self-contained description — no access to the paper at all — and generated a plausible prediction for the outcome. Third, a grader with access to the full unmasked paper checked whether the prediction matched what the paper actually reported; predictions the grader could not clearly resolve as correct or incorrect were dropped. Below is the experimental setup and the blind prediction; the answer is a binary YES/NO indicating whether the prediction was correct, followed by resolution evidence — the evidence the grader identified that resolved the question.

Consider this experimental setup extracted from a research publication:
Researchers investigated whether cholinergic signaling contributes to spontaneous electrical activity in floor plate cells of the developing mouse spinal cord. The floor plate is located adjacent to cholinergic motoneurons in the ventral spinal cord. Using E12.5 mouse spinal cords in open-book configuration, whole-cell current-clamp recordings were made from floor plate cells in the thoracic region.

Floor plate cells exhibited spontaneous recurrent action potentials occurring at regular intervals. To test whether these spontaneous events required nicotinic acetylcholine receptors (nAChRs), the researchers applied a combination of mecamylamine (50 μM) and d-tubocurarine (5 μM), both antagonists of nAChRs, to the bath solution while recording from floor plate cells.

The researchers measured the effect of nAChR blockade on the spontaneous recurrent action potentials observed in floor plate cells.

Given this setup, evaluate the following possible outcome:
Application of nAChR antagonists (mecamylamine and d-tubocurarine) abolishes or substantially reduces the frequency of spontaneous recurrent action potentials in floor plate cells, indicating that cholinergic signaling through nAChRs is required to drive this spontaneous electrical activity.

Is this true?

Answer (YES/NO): YES